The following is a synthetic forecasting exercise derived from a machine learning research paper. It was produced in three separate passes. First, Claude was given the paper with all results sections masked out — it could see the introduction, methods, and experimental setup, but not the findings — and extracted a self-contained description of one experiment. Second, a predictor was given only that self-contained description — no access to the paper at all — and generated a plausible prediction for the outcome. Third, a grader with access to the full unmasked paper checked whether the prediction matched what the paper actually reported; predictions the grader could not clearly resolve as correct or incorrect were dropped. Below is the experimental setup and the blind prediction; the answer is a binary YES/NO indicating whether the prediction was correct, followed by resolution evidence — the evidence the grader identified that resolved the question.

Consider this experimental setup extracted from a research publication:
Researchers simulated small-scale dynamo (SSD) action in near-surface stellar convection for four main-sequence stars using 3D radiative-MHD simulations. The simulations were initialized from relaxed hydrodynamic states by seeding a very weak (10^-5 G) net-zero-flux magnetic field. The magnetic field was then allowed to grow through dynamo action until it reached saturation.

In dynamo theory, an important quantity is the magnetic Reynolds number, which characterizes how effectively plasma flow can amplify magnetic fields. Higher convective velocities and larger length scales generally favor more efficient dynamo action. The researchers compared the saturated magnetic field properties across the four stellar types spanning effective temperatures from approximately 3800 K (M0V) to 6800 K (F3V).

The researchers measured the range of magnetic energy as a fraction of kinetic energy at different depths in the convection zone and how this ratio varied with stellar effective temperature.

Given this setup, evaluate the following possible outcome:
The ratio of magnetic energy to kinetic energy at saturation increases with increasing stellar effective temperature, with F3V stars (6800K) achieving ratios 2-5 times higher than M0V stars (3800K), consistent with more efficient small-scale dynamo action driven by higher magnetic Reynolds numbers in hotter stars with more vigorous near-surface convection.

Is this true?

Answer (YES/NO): YES